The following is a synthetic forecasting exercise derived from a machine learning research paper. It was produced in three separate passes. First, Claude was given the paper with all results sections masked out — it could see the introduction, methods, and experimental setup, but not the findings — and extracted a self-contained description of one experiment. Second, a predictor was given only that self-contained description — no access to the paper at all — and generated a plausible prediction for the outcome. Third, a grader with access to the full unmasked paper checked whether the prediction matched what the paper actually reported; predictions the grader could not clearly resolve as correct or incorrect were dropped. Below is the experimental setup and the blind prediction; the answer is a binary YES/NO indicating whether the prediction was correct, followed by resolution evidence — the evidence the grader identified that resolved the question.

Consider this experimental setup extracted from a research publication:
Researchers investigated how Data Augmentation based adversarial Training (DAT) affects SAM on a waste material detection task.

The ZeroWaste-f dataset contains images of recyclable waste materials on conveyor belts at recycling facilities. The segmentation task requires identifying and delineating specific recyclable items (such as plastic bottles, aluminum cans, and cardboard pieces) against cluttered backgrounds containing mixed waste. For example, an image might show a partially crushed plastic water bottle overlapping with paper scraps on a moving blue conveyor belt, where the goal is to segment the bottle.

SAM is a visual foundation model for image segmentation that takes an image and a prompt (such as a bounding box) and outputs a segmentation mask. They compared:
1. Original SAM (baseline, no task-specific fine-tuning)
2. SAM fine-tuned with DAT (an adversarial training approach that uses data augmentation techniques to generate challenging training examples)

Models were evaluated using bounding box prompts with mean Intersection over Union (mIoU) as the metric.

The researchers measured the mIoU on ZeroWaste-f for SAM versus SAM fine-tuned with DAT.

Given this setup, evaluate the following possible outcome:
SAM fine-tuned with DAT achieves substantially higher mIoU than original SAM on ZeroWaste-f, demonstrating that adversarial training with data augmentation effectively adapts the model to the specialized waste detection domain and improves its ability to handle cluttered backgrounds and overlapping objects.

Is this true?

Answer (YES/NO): NO